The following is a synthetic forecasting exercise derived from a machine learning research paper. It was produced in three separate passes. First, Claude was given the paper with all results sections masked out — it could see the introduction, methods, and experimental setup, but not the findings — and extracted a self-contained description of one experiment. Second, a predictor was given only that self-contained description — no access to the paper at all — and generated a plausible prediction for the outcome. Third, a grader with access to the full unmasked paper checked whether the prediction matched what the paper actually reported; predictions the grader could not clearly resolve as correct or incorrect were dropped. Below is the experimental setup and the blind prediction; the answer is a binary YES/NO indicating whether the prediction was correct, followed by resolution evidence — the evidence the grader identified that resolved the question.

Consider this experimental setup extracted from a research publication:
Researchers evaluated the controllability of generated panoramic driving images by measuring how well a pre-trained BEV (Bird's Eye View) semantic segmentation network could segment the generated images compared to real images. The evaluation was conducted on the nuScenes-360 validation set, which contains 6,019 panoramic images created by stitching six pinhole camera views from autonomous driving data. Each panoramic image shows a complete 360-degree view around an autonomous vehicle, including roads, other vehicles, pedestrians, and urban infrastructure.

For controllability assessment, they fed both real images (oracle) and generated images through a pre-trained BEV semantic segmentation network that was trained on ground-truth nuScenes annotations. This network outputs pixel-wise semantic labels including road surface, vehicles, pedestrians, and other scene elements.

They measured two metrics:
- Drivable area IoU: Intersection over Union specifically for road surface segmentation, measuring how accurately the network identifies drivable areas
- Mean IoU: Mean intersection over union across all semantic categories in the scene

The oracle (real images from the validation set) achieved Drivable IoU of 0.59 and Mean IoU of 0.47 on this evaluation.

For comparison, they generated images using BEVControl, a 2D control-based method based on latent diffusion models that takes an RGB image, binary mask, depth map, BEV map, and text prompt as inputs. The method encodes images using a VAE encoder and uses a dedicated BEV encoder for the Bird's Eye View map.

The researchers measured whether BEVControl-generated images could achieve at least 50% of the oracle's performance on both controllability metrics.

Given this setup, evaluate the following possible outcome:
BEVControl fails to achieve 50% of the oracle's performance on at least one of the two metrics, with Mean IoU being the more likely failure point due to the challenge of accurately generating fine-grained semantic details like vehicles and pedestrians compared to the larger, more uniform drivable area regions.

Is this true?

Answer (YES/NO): YES